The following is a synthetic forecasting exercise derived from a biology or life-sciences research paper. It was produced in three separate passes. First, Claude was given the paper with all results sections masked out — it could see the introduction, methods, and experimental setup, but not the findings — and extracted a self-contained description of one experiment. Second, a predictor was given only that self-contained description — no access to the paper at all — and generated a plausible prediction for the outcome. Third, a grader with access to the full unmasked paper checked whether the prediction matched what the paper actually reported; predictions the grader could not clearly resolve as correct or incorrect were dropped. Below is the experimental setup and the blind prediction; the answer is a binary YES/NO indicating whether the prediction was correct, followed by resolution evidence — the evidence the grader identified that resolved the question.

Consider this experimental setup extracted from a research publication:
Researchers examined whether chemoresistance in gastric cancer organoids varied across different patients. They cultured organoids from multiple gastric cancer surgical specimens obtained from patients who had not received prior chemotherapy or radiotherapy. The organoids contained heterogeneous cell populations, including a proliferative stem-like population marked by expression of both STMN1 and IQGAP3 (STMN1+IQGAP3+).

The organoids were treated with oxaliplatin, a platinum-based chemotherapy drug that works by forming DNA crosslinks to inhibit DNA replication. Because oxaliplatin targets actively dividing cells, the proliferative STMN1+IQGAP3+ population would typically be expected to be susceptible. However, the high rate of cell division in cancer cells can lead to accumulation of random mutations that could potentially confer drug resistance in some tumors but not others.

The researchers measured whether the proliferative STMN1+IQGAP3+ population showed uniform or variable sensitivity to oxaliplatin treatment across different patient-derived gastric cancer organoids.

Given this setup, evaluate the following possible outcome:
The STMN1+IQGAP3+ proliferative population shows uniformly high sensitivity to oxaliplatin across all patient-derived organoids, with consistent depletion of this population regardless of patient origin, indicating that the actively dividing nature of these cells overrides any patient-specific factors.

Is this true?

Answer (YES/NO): NO